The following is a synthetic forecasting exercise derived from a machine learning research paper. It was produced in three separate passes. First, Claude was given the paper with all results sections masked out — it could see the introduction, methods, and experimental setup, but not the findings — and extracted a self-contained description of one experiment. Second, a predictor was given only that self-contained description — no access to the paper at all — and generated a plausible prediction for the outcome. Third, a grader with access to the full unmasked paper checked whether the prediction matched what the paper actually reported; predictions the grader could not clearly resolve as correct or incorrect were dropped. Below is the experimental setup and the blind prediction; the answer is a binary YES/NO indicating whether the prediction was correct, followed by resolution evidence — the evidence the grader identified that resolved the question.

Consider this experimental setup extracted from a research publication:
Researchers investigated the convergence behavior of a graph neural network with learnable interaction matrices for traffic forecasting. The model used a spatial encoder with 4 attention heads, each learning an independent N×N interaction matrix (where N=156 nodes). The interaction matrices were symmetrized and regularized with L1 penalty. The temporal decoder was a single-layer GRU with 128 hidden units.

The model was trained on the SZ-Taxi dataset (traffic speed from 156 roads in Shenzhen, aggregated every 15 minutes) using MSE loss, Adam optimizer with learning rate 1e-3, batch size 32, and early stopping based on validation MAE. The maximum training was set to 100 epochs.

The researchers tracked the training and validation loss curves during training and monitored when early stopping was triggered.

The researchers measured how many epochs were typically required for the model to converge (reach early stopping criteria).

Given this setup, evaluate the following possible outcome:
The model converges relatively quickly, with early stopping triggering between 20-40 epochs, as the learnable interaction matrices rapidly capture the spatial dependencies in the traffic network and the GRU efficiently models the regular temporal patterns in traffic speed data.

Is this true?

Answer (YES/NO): YES